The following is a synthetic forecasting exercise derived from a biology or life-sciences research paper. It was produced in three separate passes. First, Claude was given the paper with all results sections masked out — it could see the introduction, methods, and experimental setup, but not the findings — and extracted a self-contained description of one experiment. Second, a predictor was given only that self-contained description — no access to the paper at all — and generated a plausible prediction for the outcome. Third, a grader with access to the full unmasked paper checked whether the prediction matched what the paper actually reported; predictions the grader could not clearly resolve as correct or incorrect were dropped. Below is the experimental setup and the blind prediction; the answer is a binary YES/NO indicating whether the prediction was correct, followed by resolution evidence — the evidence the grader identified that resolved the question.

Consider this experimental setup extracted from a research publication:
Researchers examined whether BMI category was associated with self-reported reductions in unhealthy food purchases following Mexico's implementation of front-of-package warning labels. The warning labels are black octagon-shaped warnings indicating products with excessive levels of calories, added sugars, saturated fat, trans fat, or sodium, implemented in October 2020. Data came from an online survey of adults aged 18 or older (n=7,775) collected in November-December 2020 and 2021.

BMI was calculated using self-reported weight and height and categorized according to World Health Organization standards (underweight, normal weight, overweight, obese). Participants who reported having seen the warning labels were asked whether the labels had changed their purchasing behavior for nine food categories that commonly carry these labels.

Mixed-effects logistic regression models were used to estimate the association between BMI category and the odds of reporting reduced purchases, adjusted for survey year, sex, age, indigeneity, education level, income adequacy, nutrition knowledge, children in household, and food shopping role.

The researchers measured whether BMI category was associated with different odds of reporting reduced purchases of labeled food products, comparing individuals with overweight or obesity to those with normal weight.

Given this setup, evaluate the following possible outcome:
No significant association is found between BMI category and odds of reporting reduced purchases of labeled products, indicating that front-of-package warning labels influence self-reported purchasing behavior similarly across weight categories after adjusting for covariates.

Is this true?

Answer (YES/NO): NO